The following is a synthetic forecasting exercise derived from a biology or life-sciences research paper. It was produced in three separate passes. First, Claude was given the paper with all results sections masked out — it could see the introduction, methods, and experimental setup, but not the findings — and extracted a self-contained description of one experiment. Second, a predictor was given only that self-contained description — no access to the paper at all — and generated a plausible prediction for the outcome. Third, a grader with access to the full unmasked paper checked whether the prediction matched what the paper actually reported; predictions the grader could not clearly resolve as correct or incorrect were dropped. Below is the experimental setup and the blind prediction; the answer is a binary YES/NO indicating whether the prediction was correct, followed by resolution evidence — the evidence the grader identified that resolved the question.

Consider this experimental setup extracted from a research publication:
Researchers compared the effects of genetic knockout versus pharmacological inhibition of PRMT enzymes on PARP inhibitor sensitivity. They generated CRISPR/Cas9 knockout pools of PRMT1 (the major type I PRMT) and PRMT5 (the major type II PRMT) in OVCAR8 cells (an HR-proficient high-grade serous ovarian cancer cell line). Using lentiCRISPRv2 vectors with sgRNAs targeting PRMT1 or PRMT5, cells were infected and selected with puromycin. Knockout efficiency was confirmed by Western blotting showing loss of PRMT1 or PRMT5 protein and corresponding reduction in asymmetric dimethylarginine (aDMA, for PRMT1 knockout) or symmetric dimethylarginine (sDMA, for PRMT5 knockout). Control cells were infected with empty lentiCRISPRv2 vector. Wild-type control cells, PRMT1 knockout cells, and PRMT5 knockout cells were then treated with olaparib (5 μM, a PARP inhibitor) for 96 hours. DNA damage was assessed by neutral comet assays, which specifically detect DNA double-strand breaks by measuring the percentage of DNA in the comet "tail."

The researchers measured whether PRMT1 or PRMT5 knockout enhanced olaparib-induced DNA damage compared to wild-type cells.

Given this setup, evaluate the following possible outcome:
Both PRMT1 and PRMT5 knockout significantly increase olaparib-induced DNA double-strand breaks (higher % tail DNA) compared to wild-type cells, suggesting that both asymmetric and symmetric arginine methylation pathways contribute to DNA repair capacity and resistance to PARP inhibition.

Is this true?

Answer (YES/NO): YES